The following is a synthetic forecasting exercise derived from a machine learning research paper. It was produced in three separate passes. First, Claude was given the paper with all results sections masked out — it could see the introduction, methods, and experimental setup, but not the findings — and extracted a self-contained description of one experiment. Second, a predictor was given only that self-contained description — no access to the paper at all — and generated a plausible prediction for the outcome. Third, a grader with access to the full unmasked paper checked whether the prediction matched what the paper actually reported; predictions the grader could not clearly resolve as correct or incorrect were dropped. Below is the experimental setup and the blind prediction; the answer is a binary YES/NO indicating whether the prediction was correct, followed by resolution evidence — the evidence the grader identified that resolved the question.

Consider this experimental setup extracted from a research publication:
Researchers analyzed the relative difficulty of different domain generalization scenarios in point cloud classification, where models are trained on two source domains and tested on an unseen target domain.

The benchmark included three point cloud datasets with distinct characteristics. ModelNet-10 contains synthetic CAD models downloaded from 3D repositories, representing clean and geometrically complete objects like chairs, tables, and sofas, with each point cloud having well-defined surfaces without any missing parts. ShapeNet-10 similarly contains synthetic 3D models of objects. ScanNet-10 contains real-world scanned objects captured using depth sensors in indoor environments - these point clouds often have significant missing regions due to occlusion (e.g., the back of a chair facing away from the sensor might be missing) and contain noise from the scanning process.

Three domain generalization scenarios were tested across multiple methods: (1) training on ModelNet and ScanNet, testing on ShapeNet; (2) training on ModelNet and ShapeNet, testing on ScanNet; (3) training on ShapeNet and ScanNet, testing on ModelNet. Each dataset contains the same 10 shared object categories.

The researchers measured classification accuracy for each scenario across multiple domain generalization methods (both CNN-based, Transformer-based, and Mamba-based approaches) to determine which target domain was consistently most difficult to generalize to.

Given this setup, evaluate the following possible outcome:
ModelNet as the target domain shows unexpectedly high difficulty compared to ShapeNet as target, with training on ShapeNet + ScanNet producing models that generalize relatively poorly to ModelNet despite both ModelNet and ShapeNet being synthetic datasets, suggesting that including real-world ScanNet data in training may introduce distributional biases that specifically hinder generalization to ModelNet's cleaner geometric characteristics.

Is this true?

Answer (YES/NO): NO